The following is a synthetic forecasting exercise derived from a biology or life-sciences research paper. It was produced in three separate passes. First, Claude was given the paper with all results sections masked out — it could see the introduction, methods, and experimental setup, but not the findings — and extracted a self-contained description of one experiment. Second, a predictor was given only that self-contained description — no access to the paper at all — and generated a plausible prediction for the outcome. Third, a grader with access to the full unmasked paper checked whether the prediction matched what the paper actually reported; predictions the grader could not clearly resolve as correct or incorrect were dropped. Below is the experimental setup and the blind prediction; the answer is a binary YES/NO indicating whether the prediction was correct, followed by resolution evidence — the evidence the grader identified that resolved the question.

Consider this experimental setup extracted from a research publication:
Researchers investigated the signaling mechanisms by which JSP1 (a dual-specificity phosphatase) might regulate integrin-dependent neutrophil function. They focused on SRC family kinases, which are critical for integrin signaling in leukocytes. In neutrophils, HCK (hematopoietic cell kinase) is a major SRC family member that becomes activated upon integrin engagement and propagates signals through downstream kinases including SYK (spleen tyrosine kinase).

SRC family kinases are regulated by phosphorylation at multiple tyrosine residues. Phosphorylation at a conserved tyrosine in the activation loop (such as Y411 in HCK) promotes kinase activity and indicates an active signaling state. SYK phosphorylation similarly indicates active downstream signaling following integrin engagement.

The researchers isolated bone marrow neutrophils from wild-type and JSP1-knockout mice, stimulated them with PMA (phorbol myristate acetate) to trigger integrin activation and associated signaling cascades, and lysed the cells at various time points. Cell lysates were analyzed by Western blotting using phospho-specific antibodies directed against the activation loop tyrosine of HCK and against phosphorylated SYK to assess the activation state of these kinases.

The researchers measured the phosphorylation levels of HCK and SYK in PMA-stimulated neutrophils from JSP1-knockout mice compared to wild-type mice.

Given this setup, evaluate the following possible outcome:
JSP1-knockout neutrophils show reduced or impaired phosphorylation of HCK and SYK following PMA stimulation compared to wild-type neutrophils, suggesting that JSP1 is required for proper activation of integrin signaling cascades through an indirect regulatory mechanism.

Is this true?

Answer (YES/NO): NO